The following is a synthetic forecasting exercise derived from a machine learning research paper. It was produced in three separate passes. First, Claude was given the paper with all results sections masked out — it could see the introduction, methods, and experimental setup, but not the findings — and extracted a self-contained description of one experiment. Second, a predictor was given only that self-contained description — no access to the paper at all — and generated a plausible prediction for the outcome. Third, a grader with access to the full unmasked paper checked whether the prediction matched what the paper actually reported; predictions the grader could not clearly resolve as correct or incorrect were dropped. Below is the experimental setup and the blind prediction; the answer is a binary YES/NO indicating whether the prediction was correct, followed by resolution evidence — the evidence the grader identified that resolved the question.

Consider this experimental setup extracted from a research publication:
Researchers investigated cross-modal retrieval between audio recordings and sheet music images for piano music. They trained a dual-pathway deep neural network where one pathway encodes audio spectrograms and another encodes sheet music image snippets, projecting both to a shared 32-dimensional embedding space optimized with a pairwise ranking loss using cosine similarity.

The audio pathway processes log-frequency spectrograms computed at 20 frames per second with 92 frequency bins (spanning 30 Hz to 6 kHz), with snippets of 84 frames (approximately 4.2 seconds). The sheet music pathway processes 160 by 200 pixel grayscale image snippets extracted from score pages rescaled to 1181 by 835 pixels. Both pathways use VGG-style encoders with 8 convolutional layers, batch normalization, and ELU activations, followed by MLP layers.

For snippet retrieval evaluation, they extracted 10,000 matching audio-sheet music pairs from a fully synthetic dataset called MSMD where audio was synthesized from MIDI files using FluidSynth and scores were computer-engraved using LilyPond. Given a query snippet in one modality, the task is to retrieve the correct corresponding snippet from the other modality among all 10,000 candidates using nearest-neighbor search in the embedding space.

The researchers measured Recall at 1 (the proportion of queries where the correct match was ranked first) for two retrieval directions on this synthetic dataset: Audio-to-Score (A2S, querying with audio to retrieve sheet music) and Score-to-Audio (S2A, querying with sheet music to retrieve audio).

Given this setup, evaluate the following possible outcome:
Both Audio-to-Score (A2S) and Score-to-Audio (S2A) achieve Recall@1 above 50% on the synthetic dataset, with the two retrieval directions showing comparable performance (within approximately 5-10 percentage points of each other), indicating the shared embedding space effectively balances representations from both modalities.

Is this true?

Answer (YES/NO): YES